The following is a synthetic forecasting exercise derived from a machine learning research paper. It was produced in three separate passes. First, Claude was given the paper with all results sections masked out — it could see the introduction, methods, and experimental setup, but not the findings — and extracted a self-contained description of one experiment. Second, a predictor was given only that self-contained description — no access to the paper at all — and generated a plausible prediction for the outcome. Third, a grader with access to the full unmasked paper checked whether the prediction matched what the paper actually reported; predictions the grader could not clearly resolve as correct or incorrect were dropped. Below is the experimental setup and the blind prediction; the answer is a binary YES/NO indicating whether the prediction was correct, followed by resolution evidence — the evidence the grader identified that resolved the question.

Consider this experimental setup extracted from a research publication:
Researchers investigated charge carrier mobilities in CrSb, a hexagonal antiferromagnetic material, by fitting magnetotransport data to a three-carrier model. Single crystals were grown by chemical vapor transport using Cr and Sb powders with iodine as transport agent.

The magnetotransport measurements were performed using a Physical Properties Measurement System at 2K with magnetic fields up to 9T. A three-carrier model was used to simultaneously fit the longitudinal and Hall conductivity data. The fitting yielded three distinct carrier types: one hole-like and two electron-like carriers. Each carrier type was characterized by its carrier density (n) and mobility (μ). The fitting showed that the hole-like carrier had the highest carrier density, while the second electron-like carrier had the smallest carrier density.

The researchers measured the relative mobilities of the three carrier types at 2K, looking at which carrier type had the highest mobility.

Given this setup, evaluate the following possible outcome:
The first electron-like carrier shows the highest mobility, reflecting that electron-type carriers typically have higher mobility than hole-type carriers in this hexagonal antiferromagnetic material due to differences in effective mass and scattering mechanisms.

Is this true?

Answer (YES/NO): NO